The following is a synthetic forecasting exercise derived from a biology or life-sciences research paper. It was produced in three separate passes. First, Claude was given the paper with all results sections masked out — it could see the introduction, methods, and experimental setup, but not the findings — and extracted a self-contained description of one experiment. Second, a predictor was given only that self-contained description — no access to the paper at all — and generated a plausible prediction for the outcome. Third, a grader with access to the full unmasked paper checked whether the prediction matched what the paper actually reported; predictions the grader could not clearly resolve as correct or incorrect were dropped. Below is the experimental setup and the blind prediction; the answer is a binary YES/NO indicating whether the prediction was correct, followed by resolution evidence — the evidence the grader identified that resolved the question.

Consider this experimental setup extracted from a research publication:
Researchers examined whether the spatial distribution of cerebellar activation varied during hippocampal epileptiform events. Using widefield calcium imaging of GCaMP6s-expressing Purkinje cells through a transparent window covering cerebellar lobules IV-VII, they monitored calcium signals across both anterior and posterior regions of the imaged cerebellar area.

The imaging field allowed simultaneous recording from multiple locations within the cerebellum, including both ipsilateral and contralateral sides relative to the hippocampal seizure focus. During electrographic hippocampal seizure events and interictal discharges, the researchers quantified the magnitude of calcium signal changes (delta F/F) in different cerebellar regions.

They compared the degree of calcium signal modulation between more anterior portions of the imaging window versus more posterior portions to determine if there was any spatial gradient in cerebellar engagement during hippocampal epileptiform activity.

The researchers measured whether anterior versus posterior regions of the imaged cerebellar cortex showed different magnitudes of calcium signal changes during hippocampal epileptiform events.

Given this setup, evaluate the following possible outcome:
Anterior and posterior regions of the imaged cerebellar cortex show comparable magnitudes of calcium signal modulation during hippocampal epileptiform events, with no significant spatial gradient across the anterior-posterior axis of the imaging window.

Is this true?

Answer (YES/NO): NO